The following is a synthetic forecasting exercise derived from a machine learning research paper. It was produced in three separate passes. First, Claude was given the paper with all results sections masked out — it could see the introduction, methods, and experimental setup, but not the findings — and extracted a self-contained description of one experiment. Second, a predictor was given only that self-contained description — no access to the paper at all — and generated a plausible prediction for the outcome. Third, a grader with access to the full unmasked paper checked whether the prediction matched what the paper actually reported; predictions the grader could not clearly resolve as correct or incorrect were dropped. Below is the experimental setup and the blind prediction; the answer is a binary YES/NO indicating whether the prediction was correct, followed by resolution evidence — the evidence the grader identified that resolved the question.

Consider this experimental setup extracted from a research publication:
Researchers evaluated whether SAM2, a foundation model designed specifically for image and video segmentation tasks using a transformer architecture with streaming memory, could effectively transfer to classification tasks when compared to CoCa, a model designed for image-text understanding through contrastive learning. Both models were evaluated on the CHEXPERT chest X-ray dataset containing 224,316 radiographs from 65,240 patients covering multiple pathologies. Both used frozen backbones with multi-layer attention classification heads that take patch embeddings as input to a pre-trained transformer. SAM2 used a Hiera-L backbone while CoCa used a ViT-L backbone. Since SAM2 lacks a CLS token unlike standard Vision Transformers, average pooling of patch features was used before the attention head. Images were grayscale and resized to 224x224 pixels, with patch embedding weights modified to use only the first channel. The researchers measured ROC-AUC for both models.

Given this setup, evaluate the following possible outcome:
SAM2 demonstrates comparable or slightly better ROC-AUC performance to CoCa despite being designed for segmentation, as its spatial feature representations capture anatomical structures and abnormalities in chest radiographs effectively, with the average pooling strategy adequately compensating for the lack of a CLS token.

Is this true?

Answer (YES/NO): YES